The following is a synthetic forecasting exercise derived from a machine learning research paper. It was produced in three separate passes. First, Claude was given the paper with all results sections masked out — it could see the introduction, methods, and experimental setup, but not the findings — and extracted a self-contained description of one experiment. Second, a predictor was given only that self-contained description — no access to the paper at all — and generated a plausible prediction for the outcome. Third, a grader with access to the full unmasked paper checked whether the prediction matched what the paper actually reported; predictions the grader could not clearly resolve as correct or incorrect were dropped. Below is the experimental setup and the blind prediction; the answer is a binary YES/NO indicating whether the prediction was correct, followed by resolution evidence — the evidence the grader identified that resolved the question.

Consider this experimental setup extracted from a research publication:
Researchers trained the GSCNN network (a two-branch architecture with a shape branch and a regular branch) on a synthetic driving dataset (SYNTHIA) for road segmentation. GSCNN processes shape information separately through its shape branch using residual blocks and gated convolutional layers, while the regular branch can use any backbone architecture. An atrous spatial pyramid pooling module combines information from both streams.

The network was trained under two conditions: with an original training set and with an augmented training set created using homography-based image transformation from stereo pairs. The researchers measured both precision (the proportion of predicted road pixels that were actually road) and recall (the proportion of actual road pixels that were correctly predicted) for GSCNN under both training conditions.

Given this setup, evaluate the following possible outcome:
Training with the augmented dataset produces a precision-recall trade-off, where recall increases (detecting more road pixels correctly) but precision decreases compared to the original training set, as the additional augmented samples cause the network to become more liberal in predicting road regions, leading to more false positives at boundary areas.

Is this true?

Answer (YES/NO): YES